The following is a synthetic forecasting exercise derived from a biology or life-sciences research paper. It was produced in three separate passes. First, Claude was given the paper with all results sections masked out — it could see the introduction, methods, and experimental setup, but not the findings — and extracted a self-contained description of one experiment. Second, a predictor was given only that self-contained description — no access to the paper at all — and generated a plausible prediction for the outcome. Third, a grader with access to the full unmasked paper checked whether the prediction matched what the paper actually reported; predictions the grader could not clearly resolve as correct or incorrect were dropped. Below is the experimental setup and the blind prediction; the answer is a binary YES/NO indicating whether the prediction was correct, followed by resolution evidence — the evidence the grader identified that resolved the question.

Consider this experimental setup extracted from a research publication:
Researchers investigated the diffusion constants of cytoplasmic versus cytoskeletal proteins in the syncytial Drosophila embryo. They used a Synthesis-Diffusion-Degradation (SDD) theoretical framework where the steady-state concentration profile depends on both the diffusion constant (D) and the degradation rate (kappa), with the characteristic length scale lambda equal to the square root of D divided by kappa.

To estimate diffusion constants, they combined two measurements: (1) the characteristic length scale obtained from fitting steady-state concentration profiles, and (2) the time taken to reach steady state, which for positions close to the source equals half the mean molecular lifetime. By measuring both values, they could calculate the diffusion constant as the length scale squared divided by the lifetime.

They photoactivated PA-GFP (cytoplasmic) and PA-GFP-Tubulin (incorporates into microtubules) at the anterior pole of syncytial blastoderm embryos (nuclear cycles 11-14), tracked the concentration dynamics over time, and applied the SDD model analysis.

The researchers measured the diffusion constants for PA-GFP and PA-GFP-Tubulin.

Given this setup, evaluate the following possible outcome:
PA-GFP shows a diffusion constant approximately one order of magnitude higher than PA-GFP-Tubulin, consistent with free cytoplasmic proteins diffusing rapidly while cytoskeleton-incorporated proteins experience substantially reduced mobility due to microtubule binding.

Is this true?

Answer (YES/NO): NO